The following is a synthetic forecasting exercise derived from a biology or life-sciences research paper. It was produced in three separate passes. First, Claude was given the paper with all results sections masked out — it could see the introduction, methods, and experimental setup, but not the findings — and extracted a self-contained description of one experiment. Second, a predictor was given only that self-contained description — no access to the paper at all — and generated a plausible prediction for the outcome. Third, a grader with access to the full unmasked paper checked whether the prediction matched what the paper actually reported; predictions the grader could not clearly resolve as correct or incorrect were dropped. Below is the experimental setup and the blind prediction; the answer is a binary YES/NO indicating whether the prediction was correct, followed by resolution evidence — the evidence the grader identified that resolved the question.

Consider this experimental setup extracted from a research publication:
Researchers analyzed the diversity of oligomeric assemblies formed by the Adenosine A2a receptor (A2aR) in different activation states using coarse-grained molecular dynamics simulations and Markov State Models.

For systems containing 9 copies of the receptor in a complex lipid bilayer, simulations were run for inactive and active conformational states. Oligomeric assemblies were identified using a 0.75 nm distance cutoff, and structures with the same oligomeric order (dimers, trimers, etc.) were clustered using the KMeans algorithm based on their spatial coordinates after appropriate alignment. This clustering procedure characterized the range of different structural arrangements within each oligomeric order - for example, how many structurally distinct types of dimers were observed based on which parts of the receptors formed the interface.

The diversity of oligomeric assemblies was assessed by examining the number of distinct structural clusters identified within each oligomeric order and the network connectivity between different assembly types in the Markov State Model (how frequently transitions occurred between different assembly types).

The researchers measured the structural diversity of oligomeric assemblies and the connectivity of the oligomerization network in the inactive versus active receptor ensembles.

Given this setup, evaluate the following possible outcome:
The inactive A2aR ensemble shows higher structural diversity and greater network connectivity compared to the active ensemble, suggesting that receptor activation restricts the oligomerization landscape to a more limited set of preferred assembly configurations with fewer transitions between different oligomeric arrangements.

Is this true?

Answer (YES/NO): NO